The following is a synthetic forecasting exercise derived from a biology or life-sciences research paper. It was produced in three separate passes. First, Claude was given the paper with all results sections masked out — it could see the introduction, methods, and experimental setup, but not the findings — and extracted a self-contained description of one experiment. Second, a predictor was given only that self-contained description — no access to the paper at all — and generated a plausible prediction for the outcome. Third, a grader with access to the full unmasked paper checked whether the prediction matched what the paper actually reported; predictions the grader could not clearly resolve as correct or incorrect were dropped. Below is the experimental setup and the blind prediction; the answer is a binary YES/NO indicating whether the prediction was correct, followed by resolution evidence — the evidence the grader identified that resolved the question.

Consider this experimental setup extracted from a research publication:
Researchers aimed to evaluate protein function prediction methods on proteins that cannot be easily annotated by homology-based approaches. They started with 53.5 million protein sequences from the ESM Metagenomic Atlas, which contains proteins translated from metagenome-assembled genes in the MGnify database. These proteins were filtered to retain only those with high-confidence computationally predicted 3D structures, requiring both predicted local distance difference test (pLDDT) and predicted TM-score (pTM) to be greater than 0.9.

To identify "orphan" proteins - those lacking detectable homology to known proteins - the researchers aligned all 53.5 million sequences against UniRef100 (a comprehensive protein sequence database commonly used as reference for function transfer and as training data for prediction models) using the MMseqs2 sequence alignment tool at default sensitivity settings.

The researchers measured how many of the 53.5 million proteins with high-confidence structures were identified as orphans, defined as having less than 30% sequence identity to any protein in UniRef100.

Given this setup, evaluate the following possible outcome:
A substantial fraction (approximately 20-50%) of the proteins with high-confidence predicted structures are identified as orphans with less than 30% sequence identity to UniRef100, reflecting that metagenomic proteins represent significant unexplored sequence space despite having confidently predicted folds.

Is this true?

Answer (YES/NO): NO